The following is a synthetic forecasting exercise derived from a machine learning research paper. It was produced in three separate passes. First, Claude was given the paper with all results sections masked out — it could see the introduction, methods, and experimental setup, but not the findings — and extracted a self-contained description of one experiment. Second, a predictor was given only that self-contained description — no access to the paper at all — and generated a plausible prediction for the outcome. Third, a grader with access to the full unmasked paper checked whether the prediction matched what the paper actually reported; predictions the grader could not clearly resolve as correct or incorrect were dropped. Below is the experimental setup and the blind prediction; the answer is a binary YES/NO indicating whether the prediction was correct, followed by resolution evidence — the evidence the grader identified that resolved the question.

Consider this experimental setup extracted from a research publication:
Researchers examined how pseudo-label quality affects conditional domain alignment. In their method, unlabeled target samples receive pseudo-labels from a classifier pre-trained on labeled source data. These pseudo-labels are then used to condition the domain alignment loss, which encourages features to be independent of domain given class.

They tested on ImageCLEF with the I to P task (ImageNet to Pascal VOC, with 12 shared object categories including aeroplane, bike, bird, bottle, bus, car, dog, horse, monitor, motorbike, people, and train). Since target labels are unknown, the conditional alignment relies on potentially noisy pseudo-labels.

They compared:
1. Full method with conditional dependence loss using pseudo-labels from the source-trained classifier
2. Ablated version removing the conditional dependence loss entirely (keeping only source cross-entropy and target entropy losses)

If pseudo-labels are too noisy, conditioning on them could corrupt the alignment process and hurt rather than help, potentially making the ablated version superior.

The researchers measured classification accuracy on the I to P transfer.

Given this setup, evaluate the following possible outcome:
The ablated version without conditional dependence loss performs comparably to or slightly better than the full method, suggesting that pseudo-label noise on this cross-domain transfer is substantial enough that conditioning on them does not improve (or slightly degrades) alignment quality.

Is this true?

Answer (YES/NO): NO